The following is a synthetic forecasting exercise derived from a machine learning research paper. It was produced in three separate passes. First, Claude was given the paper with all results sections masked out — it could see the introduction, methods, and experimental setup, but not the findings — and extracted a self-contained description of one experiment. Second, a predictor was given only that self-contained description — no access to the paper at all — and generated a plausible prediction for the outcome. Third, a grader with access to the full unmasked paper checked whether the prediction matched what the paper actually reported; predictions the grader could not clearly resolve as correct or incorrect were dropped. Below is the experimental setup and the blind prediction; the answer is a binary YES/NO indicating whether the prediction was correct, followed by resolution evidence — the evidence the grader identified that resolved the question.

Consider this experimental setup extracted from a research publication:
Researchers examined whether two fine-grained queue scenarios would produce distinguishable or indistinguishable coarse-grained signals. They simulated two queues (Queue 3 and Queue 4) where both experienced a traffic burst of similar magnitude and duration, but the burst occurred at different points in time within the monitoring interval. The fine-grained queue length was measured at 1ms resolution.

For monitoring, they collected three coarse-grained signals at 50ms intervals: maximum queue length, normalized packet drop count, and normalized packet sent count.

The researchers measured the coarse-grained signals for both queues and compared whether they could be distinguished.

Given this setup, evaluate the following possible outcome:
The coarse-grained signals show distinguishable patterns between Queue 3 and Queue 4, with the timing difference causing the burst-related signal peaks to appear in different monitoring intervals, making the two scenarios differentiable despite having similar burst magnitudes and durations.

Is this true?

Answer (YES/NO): NO